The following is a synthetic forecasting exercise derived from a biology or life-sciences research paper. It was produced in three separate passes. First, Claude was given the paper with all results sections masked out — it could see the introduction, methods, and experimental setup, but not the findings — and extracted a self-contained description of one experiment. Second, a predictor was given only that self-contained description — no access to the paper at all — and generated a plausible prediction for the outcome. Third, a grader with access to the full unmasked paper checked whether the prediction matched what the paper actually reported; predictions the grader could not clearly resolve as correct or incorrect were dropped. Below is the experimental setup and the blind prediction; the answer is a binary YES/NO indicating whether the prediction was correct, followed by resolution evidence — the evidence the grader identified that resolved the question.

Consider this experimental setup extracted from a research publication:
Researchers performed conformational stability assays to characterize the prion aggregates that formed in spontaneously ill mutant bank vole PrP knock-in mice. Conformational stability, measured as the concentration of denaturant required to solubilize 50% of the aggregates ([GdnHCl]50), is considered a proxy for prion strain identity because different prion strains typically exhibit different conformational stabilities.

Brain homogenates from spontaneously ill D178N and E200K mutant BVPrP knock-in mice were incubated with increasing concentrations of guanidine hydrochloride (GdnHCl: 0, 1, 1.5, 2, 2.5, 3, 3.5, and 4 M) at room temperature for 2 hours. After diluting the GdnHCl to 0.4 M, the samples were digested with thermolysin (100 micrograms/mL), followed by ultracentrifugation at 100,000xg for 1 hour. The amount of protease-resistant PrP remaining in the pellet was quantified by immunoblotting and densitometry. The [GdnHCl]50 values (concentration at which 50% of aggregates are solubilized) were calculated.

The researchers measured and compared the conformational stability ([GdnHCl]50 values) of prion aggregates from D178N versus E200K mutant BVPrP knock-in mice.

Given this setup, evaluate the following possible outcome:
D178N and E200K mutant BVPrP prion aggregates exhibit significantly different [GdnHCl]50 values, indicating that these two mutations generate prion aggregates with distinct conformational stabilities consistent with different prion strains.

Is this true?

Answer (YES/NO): NO